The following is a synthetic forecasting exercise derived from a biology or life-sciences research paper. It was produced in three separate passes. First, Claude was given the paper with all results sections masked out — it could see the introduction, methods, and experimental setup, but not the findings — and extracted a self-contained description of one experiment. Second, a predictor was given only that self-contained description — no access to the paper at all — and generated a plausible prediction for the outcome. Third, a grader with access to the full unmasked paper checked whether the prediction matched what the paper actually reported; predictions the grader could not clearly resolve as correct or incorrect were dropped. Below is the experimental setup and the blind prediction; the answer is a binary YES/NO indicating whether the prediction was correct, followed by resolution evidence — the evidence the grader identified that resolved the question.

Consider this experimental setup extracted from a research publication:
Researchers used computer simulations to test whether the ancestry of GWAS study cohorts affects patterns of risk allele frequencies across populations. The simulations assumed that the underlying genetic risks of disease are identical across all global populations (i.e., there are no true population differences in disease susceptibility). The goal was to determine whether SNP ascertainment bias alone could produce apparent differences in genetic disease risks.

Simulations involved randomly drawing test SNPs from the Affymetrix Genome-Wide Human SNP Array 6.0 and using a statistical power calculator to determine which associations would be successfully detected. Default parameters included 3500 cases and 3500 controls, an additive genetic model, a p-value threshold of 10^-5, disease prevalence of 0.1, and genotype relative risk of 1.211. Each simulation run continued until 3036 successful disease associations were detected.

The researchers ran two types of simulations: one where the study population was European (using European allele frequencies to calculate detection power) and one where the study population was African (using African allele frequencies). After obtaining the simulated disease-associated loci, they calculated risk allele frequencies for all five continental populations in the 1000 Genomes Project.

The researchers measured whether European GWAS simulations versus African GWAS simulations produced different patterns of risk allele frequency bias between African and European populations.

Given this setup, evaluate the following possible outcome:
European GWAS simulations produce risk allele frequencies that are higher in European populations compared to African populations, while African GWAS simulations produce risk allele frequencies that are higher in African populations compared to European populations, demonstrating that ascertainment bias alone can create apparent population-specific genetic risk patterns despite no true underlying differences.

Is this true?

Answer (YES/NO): NO